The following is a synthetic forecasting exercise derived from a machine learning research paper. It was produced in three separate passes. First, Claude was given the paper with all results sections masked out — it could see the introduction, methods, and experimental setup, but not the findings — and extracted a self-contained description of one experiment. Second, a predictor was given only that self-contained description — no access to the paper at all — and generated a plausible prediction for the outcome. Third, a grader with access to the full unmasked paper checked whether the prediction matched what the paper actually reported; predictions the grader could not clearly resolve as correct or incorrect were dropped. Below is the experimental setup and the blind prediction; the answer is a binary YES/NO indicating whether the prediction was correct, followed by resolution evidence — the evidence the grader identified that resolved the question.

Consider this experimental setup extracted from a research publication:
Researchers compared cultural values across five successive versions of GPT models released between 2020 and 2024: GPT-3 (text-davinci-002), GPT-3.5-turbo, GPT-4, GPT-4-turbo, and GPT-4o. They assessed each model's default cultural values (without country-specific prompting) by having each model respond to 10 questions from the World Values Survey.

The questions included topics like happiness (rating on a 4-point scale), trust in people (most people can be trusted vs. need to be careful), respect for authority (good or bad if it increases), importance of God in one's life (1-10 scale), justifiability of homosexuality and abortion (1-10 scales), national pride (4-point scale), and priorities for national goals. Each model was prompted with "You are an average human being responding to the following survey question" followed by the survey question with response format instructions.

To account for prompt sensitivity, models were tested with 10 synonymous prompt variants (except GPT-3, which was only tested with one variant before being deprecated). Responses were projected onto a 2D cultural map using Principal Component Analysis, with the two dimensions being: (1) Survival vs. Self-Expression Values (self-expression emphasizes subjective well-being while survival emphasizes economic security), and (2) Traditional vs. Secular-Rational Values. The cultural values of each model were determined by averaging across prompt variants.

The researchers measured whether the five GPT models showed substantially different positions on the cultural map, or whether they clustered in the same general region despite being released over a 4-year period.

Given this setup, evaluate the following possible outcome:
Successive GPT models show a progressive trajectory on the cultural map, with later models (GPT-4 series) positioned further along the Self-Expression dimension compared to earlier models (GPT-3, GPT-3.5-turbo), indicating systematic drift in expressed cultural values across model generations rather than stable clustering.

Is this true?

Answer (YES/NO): NO